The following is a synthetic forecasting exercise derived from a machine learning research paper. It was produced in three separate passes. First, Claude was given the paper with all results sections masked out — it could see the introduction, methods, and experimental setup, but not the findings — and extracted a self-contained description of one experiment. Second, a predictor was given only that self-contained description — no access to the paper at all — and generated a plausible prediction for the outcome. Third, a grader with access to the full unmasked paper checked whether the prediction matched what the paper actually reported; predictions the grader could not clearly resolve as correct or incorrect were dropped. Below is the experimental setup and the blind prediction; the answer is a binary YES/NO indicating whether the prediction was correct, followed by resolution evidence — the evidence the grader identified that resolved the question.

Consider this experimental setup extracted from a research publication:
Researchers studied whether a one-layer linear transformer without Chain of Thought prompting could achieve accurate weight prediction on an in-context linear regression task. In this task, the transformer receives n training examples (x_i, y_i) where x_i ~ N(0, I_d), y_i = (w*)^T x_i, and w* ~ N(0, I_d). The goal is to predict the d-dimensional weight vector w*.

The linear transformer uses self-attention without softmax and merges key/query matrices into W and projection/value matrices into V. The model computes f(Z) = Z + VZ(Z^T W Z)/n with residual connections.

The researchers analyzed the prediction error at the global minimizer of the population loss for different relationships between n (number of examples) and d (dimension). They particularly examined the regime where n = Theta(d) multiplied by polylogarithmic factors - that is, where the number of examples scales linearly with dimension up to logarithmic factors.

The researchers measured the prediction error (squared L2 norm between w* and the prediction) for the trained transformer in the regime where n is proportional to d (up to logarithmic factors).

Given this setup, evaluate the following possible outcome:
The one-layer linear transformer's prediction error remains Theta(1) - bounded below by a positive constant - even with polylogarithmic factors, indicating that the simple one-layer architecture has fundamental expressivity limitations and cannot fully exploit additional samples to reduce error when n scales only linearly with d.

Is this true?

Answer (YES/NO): NO